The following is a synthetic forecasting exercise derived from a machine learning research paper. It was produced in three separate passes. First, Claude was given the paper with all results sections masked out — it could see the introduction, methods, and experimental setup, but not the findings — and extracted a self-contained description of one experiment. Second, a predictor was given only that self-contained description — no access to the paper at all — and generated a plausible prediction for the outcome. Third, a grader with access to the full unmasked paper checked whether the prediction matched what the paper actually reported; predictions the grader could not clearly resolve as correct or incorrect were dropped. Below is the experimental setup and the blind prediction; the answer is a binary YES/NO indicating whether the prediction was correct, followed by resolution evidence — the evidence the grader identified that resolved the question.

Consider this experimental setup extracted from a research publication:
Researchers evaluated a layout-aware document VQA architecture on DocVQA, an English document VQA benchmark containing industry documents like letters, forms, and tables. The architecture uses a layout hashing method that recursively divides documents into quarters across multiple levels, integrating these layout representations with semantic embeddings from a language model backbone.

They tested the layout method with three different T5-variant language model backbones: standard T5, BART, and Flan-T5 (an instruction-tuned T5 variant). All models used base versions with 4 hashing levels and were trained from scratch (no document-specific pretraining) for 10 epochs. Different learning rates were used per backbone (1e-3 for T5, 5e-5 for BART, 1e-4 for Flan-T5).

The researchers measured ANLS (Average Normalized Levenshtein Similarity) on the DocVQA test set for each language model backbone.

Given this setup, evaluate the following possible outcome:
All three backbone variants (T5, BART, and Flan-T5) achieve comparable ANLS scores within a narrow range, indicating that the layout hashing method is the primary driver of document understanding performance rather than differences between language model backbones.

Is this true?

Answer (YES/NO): NO